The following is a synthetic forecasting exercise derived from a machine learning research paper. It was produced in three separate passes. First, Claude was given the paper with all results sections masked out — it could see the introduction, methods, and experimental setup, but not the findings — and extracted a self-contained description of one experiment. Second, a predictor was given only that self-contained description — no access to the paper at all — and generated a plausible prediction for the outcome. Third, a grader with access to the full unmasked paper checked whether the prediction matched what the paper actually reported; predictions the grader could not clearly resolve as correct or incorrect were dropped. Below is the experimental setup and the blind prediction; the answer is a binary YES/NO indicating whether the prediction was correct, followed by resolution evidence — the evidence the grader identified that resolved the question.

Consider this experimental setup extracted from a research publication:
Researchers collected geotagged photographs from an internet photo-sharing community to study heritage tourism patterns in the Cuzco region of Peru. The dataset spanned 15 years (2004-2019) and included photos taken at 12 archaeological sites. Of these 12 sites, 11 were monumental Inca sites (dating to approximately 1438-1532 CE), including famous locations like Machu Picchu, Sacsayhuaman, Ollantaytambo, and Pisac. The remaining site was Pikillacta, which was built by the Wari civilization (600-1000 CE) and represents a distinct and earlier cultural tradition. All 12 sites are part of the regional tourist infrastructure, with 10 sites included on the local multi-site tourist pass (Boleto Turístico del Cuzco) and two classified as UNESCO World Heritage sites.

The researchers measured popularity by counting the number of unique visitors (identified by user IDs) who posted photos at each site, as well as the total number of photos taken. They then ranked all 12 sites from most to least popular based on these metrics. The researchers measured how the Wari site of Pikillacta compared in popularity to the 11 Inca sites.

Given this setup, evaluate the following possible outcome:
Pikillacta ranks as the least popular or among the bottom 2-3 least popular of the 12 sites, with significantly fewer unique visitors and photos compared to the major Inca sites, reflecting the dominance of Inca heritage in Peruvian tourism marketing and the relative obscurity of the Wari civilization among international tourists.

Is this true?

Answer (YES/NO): YES